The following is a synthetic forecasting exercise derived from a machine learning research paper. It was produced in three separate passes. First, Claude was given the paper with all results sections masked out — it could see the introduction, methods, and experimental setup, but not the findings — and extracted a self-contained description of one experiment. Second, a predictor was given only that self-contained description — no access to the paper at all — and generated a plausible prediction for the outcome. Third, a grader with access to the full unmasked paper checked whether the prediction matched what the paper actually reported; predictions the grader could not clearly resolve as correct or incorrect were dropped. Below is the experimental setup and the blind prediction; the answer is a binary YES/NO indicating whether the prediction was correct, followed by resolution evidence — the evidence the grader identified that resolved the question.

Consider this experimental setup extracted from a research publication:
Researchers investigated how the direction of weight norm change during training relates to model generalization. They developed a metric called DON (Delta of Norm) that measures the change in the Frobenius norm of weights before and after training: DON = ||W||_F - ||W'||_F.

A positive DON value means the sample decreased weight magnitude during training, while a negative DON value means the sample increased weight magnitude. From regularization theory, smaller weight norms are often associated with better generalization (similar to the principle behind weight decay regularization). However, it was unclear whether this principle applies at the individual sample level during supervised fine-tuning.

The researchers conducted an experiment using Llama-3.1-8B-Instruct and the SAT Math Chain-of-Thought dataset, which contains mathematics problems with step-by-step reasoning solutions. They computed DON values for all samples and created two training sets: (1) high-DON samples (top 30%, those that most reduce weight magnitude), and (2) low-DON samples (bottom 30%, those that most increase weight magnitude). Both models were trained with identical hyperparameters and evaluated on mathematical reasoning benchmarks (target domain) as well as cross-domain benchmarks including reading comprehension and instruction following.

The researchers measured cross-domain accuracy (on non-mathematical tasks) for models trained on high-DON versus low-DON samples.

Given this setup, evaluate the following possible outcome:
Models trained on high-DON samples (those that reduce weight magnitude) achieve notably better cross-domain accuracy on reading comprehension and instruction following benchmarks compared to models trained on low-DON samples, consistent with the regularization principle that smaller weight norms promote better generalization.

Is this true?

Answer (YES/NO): YES